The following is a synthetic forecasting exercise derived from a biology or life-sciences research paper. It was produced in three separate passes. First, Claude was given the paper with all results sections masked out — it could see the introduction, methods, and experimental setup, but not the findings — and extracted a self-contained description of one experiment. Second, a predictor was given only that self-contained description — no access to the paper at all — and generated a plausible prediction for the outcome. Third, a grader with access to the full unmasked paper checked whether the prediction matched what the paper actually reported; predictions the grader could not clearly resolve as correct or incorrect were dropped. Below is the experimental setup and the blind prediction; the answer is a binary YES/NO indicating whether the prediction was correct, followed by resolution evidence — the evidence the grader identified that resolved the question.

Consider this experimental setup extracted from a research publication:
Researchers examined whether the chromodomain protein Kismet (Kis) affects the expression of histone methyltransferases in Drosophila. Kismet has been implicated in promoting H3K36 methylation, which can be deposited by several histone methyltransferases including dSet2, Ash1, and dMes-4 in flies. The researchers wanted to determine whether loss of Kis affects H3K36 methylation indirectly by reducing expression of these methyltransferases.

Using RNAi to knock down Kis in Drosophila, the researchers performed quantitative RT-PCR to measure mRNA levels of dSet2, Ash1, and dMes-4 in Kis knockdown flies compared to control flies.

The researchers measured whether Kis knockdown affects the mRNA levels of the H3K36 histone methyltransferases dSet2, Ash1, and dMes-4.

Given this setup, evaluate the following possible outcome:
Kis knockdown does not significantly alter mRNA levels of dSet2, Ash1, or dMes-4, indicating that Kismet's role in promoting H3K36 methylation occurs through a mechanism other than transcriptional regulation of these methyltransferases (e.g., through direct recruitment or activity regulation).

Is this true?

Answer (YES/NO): YES